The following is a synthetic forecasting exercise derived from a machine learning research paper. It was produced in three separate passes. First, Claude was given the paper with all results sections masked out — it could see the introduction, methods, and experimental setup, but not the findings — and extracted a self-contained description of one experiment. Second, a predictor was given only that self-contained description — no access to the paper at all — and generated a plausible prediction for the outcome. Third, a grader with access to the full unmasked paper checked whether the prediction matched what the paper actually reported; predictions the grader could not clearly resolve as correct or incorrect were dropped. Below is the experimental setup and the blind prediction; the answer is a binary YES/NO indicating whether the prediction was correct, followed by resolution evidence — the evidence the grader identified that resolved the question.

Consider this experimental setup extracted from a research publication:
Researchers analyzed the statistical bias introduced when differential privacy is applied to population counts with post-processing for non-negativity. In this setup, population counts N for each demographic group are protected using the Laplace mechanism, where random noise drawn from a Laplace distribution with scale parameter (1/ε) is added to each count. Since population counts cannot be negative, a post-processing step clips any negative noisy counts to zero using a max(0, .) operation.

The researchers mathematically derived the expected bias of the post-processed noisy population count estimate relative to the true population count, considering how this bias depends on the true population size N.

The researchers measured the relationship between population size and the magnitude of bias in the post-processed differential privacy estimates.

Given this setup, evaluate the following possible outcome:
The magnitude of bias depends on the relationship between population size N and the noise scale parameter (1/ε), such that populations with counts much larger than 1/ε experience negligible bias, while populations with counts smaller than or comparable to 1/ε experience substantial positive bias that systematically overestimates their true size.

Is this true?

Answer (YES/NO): YES